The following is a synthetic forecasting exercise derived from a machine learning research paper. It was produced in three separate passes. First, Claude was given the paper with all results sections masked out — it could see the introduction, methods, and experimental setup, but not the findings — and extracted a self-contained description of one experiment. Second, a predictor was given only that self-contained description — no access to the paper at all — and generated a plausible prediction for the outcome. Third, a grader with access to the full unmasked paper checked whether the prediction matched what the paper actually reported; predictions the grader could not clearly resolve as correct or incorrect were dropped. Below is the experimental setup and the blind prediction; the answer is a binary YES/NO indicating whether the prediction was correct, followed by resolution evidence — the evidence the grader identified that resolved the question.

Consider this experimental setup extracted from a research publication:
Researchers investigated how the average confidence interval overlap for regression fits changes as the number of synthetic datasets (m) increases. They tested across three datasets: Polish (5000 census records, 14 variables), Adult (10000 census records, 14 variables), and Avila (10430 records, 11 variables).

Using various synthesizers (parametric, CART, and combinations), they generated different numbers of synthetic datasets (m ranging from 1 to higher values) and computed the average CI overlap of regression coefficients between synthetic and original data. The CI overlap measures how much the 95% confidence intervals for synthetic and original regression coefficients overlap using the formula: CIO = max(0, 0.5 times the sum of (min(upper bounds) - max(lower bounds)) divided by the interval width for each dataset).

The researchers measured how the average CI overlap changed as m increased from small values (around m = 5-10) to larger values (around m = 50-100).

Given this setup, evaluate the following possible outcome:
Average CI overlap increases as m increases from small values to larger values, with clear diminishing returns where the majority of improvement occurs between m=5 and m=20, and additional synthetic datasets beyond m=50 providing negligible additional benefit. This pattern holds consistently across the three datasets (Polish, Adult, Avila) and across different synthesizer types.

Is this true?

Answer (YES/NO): NO